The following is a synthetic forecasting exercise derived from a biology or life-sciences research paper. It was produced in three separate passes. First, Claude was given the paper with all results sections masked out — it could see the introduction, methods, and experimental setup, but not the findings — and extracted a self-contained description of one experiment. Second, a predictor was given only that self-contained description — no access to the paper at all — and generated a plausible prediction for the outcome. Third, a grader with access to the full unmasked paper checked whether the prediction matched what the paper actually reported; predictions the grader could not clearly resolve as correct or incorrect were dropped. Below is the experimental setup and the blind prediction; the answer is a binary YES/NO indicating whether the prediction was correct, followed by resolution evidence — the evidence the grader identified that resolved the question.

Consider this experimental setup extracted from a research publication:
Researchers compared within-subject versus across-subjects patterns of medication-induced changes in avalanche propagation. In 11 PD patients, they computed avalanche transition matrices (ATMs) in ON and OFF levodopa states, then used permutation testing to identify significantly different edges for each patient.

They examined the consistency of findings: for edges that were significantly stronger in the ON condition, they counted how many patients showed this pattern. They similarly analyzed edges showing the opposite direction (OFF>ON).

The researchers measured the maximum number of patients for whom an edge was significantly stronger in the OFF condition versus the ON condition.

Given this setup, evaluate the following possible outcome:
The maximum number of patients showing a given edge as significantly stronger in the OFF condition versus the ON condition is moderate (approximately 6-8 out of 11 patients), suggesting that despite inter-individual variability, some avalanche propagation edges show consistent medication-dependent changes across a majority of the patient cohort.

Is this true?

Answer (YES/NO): NO